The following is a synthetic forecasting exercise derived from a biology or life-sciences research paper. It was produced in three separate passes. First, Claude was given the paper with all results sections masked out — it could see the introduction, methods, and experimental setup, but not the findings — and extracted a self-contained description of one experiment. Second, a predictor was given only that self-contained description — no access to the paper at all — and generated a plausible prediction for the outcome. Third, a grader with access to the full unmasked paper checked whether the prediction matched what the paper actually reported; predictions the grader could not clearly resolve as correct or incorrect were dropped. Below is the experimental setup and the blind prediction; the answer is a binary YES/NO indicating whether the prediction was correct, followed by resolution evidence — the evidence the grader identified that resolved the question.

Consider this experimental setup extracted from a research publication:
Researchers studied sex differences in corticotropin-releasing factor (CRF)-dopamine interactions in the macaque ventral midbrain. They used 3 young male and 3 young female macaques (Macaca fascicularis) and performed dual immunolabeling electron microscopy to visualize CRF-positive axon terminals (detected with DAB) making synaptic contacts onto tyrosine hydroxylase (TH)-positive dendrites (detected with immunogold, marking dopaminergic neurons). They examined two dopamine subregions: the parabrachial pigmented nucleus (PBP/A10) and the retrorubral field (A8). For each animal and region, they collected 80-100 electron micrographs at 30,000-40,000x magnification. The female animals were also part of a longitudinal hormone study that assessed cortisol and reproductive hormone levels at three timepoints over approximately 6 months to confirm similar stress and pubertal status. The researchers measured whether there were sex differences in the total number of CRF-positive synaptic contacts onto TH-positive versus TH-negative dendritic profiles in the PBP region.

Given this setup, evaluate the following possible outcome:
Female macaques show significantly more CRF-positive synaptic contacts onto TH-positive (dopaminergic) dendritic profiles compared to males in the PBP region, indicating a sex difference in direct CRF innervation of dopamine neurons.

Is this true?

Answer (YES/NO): NO